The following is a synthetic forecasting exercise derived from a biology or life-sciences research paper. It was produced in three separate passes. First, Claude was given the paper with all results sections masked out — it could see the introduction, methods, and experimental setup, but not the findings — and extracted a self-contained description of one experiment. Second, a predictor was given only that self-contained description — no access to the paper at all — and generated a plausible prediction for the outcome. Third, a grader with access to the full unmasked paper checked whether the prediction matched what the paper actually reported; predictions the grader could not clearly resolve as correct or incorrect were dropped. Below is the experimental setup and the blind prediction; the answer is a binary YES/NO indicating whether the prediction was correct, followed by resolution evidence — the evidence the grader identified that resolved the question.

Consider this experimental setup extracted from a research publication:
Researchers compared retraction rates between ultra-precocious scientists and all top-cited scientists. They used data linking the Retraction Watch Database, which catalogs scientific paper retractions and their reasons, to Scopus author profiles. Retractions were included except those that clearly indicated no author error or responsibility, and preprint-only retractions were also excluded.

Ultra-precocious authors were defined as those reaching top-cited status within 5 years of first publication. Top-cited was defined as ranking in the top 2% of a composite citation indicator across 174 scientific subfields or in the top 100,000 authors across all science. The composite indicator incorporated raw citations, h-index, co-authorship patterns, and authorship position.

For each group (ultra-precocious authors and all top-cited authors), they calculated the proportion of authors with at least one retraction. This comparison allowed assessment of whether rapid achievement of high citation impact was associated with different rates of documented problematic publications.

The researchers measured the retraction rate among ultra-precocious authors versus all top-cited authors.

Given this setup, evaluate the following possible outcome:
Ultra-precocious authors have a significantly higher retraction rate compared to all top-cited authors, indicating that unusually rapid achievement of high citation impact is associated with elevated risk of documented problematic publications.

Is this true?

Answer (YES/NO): YES